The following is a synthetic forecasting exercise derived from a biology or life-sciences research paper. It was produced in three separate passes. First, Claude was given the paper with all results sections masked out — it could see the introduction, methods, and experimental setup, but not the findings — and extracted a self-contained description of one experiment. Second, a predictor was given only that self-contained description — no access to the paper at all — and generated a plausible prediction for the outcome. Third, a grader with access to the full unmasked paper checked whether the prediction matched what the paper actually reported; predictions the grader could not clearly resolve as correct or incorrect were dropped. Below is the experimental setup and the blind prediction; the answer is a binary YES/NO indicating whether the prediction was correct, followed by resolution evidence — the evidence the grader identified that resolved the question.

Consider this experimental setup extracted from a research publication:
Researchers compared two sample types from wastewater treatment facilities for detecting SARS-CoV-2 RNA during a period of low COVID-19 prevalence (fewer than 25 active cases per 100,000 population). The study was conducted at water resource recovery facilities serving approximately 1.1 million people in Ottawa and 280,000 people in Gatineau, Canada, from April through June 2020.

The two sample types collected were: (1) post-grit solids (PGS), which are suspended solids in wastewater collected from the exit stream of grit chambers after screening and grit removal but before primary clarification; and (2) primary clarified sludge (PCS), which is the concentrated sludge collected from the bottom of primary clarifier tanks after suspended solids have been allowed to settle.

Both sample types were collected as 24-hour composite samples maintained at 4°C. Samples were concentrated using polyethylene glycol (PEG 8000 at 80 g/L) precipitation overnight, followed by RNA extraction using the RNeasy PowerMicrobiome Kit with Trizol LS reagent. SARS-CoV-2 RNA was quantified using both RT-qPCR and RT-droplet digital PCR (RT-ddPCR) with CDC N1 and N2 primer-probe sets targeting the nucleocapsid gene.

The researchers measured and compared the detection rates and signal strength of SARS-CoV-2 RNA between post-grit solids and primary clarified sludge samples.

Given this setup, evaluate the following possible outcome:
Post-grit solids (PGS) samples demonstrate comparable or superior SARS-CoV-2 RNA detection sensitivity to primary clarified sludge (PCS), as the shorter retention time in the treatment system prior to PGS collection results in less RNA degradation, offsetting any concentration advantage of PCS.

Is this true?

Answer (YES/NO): NO